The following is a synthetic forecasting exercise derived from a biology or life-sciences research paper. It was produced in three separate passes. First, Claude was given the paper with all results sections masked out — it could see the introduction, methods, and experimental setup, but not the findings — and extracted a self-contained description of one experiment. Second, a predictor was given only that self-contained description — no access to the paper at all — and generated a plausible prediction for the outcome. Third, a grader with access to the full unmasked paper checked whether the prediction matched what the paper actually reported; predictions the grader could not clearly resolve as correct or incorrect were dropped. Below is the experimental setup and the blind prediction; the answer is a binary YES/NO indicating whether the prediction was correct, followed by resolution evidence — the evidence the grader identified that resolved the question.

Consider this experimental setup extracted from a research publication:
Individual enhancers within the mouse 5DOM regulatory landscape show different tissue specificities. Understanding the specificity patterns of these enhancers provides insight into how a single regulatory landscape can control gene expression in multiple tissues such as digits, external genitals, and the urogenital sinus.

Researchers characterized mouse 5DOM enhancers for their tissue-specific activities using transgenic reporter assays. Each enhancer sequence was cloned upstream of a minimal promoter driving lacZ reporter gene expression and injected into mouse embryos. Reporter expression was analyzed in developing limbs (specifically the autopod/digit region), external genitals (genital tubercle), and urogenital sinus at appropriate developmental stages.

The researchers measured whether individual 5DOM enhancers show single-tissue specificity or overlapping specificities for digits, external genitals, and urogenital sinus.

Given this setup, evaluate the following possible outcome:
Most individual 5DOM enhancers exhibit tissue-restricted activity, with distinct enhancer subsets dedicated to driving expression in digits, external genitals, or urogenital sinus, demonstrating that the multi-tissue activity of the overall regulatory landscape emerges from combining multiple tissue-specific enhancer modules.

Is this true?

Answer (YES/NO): NO